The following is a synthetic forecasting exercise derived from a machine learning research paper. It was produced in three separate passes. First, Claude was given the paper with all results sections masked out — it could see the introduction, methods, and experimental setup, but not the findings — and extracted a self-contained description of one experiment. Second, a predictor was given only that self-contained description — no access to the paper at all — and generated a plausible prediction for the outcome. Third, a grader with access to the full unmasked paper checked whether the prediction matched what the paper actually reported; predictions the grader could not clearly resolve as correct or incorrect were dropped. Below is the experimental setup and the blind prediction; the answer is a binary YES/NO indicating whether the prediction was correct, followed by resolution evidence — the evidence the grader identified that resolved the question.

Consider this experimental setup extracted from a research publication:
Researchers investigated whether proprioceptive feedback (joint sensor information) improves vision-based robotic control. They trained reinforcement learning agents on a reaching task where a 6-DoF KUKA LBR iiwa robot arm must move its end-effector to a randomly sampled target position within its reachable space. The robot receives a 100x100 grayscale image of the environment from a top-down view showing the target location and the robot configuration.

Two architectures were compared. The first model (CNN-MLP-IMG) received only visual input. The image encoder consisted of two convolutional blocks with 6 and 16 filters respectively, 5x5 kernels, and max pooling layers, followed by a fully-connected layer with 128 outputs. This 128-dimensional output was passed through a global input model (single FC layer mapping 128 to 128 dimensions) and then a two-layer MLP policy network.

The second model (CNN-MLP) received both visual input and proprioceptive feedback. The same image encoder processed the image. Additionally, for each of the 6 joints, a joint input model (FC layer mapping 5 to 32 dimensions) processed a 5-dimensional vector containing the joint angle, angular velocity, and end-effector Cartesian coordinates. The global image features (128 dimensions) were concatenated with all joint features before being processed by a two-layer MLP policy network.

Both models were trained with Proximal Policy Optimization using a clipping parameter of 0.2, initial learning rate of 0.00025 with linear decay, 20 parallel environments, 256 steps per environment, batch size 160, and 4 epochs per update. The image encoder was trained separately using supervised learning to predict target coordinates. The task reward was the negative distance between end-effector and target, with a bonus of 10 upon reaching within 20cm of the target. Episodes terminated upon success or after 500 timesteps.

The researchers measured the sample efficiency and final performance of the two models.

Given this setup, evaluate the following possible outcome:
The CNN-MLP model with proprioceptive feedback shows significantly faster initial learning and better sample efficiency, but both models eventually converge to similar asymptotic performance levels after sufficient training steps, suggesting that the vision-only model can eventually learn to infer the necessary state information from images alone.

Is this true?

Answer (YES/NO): NO